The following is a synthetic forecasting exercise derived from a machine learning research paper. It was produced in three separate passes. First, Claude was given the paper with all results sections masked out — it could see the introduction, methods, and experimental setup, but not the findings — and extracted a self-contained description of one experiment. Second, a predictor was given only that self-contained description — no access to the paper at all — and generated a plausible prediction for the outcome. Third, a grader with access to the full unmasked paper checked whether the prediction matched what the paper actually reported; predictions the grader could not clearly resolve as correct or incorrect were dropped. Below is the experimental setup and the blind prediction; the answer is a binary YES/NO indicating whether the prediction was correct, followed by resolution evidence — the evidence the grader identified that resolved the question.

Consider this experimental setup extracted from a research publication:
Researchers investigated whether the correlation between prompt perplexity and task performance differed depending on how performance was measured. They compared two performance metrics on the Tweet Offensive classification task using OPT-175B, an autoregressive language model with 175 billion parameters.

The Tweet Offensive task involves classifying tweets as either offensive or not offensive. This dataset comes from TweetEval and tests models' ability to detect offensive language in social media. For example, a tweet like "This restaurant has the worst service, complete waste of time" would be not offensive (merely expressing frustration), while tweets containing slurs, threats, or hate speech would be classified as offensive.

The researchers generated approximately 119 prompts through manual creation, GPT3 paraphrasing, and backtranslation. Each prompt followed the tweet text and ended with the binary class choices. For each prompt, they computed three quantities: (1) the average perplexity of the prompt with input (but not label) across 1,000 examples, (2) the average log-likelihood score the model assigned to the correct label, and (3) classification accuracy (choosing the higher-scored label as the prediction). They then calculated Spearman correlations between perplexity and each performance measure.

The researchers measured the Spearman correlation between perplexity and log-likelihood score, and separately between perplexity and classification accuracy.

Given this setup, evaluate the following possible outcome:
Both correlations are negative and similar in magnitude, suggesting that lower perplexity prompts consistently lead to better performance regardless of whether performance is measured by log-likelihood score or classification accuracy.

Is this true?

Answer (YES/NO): NO